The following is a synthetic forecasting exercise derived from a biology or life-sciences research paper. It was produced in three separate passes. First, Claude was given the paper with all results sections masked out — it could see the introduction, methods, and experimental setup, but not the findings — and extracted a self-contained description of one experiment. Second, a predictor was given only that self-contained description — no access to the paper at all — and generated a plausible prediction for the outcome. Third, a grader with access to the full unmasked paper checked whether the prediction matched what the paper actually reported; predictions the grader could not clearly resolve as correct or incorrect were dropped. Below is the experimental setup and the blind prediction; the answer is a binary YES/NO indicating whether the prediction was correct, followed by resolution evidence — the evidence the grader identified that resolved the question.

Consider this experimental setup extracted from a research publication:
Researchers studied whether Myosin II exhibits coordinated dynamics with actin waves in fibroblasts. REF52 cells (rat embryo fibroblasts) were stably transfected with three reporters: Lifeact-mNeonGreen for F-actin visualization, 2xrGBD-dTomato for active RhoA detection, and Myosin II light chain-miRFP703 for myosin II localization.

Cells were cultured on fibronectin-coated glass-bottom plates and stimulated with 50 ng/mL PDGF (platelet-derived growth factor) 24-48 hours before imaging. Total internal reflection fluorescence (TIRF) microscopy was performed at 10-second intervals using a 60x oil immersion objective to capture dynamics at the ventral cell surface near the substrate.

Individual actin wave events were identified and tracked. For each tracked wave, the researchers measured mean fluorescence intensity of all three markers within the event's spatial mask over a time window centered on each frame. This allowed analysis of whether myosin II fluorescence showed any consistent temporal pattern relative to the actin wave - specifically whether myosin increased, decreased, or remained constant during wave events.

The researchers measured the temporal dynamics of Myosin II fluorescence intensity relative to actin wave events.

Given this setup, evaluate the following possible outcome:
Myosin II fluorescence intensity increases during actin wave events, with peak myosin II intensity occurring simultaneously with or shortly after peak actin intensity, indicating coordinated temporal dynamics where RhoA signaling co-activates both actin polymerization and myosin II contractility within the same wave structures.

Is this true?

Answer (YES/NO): NO